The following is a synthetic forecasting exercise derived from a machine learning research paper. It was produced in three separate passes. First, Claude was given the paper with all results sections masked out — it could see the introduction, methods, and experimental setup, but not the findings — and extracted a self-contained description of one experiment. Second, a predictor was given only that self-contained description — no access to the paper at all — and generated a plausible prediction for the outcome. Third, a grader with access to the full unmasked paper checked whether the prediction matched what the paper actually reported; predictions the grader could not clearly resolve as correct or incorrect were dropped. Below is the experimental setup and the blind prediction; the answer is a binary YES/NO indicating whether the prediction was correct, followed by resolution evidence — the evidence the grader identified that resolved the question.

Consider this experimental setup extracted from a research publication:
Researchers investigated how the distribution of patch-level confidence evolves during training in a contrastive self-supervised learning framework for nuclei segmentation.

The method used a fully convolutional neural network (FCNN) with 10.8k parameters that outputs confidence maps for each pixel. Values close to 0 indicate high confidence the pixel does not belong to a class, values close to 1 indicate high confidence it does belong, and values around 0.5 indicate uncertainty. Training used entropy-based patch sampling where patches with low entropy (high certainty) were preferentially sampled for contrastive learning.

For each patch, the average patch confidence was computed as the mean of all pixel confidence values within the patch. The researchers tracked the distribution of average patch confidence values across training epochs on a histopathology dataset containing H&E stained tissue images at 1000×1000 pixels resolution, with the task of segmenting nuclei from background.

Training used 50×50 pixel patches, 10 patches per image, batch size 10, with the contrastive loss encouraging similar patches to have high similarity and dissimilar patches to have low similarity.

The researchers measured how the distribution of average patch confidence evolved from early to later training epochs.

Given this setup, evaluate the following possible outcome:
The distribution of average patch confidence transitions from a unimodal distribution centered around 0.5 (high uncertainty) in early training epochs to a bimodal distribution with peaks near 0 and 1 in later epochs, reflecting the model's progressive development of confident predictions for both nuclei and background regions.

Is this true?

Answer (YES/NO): NO